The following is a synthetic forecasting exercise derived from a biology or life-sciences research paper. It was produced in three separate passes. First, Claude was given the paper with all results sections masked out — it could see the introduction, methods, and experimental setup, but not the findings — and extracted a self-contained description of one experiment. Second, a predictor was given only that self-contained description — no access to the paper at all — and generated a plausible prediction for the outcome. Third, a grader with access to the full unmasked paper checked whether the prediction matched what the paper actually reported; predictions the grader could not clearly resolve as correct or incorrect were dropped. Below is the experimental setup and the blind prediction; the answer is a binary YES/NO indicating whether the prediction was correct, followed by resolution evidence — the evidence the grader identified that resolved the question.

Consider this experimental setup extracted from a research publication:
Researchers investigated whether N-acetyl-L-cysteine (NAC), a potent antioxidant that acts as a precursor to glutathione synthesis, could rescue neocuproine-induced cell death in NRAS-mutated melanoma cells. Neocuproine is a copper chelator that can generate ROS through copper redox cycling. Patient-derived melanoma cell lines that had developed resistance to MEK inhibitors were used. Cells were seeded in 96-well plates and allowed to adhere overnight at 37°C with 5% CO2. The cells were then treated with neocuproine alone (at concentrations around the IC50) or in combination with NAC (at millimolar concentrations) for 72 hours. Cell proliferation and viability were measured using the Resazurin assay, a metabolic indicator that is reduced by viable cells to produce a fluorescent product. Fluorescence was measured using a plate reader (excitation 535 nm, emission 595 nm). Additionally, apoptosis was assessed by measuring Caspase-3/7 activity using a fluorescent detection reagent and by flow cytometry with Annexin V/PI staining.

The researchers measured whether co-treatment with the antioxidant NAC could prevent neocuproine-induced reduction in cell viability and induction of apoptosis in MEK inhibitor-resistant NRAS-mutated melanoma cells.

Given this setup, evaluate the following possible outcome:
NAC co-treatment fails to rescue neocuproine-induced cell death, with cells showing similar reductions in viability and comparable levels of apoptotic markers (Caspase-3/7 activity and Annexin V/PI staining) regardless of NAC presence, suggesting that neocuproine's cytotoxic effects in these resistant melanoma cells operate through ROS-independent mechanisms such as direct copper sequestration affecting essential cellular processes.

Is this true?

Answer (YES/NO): NO